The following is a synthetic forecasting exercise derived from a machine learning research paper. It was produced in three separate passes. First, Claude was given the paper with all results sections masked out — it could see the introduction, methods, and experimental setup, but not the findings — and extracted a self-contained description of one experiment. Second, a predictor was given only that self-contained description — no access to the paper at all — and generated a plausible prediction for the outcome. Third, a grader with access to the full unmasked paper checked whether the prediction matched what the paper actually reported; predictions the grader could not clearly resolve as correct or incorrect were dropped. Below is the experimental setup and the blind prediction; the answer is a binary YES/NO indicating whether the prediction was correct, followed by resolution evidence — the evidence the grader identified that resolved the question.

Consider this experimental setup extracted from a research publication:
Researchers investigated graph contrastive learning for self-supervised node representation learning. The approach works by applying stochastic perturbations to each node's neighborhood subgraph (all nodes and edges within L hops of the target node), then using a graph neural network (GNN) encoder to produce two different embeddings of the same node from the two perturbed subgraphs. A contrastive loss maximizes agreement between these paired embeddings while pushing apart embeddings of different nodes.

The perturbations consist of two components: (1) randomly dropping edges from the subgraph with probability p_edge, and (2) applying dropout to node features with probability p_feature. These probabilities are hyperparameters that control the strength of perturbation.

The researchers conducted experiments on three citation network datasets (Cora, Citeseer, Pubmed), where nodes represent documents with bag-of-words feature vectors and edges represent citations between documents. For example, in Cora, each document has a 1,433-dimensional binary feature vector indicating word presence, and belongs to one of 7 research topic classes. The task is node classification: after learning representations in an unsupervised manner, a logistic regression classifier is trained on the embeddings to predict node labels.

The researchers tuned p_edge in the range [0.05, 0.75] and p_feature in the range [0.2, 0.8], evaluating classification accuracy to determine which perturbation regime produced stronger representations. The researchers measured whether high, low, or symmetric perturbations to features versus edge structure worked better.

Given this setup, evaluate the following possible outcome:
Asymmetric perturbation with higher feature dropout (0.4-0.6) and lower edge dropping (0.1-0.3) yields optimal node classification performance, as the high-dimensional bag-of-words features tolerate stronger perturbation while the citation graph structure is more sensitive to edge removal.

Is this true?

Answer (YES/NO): NO